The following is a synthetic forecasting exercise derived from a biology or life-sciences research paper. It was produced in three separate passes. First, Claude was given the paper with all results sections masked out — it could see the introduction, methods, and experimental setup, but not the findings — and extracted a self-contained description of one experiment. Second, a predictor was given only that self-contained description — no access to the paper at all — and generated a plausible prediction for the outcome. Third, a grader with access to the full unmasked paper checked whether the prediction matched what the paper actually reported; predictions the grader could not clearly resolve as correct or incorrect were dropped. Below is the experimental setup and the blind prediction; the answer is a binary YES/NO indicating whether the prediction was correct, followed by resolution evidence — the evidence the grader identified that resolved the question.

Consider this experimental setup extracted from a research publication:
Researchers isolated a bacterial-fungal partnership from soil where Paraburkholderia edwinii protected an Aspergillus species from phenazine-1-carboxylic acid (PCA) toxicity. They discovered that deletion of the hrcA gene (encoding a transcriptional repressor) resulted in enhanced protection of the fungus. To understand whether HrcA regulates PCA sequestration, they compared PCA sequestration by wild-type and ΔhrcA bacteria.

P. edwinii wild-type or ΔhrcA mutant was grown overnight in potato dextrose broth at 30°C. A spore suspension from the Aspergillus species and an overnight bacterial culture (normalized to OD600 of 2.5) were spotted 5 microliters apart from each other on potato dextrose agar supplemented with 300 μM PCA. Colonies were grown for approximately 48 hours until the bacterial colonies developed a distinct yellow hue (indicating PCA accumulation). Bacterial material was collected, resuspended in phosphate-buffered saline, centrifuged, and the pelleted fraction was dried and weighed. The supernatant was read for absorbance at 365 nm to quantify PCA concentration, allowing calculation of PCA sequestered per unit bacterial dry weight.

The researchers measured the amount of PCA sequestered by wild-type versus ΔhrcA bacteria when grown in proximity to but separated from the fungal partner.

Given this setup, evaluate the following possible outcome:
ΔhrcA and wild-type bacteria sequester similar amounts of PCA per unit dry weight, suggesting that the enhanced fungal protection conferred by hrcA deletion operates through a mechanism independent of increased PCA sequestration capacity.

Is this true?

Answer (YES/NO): NO